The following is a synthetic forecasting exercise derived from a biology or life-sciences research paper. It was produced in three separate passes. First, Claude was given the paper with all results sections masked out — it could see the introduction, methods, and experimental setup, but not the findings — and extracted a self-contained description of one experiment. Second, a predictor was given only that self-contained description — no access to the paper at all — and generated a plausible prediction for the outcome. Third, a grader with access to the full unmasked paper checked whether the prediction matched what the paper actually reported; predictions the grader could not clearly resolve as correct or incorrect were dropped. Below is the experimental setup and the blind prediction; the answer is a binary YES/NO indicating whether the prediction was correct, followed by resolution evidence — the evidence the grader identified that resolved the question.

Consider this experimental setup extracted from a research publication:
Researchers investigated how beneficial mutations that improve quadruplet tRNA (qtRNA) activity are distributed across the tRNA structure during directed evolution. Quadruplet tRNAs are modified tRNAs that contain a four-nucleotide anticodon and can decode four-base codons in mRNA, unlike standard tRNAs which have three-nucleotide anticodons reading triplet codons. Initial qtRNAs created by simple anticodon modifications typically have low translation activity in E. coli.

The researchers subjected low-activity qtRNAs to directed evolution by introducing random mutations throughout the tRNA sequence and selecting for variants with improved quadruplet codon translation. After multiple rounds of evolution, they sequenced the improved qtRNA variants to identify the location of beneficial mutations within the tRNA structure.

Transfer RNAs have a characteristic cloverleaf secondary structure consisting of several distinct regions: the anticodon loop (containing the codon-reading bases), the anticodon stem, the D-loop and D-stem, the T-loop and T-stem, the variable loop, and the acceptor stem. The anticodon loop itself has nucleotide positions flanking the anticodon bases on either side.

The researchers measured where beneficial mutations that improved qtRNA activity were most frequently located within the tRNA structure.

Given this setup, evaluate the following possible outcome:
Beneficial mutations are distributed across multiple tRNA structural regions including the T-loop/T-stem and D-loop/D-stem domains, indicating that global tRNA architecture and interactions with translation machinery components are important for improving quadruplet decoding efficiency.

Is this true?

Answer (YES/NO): NO